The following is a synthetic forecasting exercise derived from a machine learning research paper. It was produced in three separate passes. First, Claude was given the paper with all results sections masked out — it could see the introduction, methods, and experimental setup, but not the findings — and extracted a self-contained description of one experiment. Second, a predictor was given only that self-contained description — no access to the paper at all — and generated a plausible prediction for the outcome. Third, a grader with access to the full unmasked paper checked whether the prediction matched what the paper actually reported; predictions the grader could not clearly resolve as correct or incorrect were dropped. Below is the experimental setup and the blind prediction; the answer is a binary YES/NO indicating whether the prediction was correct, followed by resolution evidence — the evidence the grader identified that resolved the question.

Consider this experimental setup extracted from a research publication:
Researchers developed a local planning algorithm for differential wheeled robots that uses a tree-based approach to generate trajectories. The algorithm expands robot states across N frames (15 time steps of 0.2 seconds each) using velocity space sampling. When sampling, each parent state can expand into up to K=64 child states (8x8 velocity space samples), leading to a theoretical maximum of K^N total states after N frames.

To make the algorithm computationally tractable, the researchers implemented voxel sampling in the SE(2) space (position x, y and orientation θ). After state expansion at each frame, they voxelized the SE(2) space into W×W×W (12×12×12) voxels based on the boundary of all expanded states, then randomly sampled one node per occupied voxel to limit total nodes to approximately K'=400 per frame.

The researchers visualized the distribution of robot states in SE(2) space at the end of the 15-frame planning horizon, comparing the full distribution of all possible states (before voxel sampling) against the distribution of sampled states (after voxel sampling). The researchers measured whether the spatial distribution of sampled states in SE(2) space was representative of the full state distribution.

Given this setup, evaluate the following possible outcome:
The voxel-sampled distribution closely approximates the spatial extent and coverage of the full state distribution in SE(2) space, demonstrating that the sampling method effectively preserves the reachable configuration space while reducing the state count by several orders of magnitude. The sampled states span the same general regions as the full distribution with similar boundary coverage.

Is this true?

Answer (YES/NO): YES